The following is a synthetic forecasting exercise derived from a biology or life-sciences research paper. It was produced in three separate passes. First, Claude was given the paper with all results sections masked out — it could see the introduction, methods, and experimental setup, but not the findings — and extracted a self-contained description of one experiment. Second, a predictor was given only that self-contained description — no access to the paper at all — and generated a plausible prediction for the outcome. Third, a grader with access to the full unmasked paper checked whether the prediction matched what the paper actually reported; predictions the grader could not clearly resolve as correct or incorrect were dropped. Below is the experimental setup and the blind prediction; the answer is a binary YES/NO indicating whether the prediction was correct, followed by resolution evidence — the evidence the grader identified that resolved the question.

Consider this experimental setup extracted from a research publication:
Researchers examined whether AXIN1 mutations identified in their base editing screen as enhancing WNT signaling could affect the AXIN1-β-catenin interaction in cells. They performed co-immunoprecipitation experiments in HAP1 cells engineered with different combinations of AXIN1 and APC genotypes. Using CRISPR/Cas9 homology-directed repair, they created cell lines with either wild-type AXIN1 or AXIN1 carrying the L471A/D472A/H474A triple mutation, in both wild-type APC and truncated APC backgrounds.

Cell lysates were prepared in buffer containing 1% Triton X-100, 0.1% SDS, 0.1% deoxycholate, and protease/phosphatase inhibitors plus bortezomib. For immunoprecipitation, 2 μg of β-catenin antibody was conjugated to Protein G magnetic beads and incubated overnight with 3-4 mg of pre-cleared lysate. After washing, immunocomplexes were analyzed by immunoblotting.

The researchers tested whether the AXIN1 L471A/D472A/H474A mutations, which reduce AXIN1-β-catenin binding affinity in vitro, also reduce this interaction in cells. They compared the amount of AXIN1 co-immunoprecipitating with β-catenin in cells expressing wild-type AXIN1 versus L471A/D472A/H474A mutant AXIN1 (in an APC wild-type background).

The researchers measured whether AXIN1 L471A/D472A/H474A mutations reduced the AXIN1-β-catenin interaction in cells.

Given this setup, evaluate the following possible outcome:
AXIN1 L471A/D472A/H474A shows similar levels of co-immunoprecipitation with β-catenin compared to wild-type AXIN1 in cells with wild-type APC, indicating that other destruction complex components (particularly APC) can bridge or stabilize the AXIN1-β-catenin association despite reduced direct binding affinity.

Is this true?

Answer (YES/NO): YES